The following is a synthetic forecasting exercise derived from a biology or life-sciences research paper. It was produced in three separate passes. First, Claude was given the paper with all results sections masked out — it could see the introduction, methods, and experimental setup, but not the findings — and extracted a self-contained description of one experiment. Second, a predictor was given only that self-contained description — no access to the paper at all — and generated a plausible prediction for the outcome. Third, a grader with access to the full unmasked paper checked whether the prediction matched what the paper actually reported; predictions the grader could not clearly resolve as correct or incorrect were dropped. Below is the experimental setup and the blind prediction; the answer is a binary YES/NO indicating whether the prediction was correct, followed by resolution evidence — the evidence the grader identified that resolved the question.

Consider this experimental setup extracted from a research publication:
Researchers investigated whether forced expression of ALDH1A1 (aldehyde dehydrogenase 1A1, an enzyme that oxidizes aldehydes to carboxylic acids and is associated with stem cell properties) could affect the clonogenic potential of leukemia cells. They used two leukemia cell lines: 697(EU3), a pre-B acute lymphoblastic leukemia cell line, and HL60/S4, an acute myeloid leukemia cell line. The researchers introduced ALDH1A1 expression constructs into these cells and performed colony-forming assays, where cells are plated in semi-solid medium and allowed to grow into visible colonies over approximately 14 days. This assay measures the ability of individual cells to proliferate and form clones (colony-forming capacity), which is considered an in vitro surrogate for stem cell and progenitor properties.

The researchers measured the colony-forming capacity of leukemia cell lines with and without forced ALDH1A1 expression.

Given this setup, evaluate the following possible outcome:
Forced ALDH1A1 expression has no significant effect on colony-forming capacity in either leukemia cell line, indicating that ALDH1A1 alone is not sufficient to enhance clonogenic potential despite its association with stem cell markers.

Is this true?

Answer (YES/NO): NO